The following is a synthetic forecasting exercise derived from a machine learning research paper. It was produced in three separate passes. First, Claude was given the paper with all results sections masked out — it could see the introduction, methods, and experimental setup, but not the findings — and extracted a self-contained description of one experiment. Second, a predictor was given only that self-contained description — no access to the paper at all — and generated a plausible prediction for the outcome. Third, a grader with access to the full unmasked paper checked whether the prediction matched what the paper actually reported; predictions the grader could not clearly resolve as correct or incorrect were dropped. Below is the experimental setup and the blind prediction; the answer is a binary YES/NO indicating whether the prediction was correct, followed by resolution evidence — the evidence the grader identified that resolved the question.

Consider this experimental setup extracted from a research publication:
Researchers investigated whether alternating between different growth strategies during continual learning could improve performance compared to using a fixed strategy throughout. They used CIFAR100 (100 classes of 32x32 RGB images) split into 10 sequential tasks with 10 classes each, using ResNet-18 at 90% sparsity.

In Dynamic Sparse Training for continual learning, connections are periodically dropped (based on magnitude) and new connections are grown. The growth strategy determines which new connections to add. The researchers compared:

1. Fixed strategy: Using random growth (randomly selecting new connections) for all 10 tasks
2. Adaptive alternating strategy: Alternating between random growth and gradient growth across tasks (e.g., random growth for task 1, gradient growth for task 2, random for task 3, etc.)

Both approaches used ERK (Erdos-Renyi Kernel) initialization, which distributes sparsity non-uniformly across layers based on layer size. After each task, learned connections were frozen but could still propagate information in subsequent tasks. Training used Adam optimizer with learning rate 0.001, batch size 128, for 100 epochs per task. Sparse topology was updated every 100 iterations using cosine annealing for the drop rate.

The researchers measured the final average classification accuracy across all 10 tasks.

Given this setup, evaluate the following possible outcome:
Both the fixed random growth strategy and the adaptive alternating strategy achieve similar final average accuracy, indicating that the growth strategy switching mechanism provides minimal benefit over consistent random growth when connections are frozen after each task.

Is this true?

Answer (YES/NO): NO